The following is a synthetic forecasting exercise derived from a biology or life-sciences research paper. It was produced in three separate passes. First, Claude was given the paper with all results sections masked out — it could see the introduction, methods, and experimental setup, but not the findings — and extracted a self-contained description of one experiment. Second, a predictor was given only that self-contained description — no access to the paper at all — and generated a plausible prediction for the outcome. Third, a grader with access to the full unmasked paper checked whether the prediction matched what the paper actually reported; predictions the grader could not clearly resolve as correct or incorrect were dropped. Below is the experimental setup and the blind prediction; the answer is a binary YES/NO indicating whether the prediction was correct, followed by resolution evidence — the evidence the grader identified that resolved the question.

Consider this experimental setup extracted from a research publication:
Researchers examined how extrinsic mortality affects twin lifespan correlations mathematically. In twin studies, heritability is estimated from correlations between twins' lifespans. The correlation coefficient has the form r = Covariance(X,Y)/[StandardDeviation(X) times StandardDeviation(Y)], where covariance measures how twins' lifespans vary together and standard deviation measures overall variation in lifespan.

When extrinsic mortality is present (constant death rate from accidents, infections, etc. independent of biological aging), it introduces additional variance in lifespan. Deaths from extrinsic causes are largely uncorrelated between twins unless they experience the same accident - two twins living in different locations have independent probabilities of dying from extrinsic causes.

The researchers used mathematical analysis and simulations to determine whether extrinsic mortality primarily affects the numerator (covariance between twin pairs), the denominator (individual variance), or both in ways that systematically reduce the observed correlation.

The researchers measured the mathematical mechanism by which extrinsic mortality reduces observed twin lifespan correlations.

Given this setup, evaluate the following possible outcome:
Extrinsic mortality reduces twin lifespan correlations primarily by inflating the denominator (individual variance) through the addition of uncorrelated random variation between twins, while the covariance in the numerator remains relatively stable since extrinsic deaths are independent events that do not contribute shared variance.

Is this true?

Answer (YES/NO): NO